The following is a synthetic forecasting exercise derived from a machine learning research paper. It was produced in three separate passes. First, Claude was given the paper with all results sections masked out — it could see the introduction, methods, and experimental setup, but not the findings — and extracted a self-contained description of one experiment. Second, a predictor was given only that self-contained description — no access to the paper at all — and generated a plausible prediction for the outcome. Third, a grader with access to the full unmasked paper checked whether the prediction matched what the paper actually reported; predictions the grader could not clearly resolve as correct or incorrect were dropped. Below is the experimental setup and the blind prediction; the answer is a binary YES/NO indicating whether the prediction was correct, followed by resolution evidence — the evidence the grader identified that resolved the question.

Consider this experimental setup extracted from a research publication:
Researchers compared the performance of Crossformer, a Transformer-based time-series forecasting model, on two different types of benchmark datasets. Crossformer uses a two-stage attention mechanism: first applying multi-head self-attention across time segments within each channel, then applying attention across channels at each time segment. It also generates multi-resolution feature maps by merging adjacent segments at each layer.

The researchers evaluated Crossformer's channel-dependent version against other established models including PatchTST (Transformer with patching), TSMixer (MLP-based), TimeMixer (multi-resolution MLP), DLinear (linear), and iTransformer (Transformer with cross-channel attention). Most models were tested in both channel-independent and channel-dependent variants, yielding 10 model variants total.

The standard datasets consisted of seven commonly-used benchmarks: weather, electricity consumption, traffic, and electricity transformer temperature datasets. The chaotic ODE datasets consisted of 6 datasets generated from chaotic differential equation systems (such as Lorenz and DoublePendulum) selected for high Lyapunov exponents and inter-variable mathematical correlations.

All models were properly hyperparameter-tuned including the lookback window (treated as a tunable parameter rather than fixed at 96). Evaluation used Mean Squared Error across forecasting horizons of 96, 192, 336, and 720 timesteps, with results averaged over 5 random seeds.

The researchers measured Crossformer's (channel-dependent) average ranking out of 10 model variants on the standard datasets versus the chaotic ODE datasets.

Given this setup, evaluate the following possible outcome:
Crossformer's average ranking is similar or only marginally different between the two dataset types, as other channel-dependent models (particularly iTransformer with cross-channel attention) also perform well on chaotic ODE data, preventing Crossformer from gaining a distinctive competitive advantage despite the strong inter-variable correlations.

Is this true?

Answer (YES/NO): NO